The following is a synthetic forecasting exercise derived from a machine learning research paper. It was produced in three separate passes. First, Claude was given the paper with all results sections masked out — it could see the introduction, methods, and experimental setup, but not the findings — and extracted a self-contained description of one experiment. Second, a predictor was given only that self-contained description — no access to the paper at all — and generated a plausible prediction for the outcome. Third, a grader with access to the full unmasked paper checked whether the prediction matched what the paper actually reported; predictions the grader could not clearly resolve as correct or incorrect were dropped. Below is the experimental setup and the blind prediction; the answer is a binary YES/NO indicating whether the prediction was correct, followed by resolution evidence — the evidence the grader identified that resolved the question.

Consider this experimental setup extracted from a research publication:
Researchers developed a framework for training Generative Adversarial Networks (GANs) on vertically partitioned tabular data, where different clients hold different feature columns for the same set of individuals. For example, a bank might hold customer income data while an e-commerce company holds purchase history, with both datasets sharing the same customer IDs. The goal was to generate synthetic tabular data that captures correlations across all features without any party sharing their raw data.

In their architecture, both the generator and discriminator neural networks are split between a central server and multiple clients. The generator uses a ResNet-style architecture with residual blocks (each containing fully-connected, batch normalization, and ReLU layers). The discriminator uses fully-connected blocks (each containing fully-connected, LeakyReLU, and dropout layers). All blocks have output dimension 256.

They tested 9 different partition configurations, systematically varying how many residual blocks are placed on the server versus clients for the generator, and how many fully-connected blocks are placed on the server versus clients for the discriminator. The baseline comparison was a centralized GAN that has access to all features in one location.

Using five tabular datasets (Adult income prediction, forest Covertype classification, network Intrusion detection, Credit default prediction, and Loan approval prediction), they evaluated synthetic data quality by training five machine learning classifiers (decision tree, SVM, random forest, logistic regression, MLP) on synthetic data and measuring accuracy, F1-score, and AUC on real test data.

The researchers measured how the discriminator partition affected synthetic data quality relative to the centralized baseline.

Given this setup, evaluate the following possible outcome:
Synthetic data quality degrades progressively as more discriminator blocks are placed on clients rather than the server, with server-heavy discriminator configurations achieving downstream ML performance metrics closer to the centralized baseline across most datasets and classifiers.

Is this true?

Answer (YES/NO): NO